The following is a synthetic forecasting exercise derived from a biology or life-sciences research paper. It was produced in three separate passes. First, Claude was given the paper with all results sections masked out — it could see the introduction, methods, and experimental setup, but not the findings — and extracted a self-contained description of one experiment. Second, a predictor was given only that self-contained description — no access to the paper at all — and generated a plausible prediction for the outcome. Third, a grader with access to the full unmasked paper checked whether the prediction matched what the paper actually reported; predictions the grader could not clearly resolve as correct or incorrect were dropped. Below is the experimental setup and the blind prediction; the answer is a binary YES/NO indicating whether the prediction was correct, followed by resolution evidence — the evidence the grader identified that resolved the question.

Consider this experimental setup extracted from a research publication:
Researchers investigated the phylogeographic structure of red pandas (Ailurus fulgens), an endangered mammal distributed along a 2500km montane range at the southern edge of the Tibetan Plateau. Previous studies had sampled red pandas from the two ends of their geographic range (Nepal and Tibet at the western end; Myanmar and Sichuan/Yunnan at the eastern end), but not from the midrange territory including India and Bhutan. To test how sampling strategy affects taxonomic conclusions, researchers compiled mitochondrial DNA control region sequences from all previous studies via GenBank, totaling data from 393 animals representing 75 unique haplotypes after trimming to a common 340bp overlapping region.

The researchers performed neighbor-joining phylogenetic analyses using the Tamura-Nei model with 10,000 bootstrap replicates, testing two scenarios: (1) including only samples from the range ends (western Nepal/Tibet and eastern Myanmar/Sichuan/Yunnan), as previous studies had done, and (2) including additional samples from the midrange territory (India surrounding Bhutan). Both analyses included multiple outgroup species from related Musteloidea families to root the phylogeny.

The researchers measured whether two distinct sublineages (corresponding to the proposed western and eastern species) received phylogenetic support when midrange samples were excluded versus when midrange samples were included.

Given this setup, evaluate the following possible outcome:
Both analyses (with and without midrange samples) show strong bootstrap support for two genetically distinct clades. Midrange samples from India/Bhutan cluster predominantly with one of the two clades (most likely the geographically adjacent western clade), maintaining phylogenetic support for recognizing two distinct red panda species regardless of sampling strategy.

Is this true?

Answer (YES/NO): NO